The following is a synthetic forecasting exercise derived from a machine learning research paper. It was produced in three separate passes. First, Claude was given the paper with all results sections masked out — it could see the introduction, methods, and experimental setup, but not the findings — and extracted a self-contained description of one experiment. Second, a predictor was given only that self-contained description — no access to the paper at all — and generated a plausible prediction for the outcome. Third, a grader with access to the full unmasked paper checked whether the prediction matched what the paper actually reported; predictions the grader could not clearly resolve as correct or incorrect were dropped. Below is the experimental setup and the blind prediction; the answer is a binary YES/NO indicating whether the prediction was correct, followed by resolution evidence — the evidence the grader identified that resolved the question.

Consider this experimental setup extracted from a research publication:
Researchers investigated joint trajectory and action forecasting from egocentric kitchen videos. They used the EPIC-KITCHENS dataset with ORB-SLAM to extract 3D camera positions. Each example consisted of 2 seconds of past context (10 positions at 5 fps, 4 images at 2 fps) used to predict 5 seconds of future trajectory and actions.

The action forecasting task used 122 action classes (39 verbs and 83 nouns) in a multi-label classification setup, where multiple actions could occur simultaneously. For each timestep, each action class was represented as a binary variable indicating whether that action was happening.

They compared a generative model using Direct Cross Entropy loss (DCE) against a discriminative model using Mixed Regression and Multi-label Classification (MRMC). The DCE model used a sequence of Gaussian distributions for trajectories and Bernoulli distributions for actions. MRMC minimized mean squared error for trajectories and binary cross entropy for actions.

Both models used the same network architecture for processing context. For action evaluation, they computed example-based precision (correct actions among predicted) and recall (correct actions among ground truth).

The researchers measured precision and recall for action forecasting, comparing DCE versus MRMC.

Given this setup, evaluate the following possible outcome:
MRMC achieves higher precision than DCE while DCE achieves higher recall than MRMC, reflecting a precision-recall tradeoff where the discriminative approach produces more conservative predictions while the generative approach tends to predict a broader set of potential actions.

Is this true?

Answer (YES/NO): YES